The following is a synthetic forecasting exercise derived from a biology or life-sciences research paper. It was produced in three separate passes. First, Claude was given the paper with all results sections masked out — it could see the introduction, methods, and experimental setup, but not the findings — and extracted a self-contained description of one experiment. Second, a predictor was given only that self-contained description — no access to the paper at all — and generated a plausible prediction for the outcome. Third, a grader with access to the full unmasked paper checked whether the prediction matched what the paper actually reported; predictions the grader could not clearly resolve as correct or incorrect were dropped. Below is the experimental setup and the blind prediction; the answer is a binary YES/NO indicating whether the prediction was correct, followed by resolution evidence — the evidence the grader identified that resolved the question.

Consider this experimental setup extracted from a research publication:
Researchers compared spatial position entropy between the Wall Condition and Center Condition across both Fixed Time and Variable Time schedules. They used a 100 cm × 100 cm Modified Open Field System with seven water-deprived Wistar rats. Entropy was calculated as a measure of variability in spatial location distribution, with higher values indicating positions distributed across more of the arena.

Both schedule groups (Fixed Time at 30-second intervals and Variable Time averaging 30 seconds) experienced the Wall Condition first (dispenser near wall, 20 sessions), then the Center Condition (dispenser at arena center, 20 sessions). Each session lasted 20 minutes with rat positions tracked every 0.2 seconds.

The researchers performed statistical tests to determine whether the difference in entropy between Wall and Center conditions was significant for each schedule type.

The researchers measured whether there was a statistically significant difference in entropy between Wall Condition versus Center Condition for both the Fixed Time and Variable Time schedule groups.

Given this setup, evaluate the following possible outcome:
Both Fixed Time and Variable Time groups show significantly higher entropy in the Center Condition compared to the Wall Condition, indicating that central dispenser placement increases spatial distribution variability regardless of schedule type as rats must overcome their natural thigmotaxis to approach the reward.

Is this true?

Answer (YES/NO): YES